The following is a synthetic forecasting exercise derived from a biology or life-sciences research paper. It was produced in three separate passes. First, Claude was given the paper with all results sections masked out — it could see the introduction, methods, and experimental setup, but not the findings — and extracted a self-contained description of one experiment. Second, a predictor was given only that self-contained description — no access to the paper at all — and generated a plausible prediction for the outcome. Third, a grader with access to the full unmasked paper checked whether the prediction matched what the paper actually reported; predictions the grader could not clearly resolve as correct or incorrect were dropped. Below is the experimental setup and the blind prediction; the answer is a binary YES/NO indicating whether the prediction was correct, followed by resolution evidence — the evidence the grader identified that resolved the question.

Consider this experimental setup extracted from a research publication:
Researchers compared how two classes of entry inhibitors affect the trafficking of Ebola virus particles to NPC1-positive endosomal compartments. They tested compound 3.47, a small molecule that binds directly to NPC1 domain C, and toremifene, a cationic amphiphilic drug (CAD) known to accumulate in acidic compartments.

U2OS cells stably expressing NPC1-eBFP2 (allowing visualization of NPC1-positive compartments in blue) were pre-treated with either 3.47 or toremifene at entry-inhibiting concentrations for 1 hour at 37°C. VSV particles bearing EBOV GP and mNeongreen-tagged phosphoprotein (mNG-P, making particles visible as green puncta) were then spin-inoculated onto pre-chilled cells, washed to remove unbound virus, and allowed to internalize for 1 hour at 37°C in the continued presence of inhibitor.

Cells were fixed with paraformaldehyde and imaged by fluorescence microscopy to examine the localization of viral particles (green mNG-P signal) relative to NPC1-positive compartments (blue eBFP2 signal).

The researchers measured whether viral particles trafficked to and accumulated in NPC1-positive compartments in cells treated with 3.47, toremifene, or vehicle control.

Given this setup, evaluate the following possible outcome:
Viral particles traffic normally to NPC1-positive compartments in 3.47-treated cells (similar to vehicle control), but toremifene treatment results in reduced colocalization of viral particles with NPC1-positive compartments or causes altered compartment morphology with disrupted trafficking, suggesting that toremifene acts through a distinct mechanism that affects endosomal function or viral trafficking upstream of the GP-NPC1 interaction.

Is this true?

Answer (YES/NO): YES